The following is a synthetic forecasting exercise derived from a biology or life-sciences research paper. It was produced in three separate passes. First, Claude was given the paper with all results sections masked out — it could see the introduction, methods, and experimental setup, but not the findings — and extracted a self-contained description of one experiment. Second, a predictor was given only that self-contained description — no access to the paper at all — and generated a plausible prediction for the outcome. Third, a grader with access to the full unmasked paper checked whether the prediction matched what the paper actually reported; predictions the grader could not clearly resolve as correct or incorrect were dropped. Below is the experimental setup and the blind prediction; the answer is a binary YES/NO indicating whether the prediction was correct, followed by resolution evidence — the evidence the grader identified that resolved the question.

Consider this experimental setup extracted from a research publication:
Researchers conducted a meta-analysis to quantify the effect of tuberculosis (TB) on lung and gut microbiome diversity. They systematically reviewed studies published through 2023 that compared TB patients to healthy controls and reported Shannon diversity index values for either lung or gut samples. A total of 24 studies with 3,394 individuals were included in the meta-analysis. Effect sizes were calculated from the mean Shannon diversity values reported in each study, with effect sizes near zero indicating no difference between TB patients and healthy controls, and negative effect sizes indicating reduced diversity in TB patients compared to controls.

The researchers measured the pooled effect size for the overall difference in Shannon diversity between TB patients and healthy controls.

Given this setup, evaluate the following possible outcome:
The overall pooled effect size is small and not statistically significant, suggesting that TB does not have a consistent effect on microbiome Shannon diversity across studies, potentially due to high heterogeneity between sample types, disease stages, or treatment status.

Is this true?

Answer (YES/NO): NO